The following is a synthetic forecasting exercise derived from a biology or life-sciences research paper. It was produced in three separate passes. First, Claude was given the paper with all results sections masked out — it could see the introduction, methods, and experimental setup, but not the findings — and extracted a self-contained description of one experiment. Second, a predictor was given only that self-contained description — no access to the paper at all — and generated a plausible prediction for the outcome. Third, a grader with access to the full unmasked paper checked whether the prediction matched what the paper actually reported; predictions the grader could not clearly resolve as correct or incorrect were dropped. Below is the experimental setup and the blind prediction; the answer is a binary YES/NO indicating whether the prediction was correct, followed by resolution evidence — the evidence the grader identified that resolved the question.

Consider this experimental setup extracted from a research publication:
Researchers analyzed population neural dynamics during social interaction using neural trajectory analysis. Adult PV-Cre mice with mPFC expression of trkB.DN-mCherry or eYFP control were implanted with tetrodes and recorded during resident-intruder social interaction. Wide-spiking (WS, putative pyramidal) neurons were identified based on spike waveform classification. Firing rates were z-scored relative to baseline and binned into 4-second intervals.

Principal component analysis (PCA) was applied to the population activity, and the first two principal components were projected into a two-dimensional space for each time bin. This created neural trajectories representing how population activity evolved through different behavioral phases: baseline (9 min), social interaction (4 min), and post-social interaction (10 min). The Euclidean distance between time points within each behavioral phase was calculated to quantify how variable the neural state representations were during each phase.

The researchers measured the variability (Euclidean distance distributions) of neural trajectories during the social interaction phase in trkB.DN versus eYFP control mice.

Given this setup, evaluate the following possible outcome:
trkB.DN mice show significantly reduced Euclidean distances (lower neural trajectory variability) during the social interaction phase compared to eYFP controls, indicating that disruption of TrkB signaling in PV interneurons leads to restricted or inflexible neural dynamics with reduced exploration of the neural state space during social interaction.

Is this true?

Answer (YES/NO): NO